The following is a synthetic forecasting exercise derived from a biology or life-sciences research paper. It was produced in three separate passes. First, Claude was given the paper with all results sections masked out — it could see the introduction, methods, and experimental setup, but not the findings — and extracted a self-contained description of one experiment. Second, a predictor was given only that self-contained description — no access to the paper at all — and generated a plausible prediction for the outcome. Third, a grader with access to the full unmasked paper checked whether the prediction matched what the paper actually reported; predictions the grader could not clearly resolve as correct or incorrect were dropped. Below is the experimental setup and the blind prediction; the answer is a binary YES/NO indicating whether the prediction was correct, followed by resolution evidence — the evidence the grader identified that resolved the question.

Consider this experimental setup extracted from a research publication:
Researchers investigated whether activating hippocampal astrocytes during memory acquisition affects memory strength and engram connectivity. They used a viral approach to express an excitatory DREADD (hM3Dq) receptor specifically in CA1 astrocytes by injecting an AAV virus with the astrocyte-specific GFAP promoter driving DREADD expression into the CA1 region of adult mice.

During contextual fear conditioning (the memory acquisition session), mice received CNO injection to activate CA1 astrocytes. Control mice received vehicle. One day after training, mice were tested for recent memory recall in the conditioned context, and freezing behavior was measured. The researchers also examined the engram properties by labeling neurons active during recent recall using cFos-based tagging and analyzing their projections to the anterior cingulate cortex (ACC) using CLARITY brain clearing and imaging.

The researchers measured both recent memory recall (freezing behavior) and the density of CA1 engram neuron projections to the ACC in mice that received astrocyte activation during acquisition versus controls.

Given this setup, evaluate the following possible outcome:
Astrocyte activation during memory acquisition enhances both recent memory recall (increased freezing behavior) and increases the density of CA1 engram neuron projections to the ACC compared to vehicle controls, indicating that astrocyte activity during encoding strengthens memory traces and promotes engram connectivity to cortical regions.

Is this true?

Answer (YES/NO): YES